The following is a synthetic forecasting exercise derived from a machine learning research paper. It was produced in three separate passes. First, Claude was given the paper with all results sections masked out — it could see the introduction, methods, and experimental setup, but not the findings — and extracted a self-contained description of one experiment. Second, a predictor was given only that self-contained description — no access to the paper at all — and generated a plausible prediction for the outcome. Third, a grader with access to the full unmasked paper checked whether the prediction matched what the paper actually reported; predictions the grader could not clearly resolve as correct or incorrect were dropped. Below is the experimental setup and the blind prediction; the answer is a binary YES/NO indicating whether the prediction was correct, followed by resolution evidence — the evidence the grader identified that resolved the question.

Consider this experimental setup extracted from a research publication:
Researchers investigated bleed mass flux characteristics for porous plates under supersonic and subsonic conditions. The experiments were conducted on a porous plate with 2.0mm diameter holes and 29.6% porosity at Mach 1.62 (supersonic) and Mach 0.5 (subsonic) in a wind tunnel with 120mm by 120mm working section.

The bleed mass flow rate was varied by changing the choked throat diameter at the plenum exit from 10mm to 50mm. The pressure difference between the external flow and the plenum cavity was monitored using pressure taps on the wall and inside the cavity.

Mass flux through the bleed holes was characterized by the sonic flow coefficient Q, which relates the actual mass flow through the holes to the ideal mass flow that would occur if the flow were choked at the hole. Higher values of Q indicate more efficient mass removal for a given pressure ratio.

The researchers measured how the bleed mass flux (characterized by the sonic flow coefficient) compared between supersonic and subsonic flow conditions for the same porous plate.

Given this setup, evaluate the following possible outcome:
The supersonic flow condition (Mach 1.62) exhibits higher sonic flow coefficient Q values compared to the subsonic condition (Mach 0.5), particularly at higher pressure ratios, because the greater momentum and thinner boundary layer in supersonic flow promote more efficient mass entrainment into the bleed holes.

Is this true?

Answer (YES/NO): NO